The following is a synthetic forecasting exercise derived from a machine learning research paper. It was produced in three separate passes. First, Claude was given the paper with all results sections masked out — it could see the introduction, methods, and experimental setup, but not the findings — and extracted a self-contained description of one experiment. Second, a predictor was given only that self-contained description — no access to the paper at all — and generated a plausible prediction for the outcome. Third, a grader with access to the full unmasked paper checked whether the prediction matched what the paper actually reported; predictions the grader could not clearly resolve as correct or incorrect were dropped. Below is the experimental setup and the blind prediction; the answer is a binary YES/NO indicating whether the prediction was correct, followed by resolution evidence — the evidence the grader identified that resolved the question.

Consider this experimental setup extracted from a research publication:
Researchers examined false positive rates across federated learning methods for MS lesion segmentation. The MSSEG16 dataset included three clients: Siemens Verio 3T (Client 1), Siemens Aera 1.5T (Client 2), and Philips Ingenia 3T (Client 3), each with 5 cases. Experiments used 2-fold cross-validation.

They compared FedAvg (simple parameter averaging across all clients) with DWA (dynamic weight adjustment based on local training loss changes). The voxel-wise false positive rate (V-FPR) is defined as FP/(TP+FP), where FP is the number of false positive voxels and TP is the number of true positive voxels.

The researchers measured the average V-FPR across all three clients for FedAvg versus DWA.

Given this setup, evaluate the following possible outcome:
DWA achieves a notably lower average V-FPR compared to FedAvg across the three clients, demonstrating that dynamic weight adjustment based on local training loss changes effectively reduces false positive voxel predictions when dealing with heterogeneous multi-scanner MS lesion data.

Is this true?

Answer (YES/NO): YES